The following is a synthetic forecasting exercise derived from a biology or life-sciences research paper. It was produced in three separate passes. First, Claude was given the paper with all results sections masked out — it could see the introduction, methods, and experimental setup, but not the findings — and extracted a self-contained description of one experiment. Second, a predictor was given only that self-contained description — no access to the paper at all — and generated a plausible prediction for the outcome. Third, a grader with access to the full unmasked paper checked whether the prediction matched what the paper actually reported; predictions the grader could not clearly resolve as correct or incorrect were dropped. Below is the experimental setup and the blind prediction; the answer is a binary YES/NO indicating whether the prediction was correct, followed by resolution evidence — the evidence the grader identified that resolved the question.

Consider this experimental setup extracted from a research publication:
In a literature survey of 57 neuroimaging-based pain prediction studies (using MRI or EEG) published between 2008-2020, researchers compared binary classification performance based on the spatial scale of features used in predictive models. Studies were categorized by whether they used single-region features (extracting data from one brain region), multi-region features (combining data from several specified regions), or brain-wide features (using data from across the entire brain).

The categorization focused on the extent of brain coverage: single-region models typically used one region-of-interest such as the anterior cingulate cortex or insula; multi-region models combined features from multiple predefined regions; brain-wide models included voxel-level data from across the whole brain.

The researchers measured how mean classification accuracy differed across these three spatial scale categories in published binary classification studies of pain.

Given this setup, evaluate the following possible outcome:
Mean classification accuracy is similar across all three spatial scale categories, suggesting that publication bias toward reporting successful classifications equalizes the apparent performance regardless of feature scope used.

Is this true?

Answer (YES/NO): NO